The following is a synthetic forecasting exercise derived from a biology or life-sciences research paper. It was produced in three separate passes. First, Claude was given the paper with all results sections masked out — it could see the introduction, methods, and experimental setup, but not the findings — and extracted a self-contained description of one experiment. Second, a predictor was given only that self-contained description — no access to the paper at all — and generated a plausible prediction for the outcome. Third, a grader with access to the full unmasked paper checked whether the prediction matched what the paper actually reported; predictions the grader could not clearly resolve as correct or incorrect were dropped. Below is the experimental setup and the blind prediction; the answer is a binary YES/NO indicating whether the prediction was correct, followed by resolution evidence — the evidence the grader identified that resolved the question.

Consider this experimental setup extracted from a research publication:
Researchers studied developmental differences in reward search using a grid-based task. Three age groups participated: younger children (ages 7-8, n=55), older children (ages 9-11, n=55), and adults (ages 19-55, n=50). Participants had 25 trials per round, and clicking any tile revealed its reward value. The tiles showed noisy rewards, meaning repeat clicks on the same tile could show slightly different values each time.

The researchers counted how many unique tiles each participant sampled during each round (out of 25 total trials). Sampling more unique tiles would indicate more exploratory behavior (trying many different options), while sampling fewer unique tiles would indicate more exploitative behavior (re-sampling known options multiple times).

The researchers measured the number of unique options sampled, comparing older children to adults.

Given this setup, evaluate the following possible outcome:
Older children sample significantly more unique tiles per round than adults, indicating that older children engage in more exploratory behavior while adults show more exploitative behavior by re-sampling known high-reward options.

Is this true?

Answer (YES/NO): YES